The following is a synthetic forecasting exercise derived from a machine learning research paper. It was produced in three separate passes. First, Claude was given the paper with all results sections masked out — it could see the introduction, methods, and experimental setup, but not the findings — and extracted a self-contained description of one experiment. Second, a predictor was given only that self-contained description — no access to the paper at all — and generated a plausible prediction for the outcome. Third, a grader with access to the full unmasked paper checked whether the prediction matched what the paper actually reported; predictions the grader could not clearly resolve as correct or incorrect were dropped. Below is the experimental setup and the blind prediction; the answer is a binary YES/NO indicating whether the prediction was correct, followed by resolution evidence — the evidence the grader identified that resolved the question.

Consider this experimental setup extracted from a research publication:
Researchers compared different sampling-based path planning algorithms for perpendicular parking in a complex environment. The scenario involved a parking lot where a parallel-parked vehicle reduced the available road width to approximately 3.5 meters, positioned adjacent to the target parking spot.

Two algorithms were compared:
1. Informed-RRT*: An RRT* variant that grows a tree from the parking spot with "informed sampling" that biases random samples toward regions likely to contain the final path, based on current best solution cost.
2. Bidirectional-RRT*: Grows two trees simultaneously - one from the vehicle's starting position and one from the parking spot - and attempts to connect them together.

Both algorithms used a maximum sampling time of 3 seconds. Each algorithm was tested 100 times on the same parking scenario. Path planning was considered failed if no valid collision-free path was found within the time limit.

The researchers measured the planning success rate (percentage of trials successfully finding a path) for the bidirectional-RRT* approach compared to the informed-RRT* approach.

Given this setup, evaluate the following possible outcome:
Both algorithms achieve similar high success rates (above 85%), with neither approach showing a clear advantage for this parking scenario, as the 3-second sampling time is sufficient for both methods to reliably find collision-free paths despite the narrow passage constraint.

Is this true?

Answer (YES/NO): NO